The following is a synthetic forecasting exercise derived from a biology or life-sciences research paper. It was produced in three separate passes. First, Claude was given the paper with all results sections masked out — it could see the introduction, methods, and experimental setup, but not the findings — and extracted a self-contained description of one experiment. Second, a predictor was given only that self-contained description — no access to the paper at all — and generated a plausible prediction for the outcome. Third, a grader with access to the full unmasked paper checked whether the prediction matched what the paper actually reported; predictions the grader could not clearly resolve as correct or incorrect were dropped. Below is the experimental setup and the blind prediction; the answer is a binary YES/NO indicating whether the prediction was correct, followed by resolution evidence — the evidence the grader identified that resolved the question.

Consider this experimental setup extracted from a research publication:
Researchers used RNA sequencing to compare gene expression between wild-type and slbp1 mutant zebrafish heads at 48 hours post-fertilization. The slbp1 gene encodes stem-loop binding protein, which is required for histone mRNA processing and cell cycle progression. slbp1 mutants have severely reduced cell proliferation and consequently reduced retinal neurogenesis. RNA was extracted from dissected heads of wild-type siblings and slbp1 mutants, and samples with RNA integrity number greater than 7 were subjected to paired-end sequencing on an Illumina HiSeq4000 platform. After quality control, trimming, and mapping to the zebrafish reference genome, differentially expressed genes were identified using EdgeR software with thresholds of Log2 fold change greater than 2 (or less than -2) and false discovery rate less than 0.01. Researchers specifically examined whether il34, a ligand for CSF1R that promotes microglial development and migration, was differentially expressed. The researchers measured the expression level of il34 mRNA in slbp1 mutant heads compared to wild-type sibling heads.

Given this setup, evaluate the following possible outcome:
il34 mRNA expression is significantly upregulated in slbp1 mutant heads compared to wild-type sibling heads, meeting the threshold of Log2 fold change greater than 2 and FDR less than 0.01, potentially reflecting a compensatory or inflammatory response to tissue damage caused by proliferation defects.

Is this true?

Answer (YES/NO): NO